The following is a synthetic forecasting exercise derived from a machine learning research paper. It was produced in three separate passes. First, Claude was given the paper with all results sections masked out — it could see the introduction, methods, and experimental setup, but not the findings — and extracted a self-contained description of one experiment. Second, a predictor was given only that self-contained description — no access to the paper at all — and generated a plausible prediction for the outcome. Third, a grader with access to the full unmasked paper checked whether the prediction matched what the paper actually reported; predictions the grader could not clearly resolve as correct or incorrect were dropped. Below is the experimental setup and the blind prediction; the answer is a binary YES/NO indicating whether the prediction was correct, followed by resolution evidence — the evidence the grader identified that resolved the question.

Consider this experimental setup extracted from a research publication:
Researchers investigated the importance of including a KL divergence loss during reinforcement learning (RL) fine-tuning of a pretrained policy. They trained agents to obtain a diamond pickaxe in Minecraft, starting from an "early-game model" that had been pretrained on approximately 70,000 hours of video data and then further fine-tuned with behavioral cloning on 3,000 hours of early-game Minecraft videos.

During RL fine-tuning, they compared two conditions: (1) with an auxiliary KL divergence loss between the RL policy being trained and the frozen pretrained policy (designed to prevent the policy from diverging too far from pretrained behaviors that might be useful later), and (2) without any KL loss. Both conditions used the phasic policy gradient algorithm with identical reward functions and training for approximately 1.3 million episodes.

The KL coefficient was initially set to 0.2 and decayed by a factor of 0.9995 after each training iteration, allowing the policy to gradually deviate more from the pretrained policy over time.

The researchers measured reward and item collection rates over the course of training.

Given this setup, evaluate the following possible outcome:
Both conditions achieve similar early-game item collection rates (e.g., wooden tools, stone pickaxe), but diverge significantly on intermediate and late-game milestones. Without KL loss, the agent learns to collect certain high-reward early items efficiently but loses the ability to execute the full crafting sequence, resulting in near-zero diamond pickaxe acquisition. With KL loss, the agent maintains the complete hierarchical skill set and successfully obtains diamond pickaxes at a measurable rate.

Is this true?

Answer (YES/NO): NO